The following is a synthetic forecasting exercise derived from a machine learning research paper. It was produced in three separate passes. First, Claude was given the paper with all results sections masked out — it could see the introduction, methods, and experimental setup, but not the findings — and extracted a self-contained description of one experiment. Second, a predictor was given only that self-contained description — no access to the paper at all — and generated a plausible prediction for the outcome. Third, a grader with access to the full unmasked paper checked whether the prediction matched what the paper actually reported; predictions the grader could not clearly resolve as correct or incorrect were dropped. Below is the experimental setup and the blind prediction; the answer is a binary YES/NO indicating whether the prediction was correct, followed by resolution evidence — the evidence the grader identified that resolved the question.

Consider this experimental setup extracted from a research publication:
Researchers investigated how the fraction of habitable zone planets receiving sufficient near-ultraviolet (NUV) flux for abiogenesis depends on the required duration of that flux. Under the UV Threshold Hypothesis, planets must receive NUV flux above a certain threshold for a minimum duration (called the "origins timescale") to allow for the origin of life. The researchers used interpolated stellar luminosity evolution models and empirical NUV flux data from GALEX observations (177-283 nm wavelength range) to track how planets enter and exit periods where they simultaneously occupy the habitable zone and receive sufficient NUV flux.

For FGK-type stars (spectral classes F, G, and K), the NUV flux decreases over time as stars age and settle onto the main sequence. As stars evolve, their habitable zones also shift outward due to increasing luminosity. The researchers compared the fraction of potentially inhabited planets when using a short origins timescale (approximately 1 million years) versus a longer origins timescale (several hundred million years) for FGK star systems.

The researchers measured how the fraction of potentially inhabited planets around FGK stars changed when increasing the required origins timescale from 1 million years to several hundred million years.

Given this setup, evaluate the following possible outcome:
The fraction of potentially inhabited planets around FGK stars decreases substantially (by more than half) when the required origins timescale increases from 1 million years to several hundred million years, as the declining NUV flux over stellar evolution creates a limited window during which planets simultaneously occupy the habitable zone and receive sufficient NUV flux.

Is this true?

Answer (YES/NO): YES